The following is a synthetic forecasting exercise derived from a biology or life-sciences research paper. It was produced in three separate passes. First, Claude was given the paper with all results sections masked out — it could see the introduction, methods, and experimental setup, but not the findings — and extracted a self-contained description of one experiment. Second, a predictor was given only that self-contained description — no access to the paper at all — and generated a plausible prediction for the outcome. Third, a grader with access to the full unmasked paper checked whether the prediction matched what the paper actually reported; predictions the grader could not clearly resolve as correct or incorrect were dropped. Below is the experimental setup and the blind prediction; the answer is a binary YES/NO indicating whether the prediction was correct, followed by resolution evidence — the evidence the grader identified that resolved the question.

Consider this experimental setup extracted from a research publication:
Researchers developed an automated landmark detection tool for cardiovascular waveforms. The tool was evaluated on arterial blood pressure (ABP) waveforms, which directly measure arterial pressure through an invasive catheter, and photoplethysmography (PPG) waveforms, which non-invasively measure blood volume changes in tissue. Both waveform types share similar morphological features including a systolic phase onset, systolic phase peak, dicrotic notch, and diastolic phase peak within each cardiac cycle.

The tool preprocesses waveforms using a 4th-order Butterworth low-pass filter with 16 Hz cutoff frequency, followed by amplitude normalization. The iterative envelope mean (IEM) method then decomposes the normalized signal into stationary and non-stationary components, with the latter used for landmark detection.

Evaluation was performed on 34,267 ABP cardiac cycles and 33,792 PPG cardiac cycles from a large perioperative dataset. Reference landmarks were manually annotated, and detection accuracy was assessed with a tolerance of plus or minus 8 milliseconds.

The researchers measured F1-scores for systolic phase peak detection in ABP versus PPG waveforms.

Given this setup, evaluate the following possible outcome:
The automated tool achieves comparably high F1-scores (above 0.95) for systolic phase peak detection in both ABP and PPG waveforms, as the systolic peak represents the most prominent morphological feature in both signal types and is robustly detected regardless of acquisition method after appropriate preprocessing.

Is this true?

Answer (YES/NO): YES